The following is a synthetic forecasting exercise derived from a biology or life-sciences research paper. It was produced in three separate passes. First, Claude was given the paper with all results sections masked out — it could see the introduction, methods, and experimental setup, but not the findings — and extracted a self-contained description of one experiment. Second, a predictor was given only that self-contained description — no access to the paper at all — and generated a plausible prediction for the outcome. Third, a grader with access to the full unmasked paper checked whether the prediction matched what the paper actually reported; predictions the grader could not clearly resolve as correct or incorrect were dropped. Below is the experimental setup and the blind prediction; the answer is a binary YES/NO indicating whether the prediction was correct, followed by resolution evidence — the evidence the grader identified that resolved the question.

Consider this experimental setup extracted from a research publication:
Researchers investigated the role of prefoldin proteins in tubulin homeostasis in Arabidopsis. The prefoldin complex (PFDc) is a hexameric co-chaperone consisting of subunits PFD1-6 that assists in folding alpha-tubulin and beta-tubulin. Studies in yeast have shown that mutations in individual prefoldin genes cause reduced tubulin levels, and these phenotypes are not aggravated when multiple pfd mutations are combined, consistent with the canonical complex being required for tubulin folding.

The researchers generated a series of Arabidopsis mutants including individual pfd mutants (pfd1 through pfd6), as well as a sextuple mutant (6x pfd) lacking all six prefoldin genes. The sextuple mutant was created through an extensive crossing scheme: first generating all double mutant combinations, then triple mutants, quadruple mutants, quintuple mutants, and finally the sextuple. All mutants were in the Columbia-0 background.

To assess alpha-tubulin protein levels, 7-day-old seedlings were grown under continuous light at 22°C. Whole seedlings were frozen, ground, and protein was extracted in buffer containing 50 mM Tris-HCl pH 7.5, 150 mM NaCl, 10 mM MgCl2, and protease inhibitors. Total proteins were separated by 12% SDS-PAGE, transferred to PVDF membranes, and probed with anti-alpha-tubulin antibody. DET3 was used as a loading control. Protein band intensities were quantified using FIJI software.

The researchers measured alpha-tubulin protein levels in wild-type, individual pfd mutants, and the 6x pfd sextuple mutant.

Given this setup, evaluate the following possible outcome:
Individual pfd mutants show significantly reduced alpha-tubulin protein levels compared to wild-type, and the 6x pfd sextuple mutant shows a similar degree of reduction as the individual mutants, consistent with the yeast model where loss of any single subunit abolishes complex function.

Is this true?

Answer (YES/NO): YES